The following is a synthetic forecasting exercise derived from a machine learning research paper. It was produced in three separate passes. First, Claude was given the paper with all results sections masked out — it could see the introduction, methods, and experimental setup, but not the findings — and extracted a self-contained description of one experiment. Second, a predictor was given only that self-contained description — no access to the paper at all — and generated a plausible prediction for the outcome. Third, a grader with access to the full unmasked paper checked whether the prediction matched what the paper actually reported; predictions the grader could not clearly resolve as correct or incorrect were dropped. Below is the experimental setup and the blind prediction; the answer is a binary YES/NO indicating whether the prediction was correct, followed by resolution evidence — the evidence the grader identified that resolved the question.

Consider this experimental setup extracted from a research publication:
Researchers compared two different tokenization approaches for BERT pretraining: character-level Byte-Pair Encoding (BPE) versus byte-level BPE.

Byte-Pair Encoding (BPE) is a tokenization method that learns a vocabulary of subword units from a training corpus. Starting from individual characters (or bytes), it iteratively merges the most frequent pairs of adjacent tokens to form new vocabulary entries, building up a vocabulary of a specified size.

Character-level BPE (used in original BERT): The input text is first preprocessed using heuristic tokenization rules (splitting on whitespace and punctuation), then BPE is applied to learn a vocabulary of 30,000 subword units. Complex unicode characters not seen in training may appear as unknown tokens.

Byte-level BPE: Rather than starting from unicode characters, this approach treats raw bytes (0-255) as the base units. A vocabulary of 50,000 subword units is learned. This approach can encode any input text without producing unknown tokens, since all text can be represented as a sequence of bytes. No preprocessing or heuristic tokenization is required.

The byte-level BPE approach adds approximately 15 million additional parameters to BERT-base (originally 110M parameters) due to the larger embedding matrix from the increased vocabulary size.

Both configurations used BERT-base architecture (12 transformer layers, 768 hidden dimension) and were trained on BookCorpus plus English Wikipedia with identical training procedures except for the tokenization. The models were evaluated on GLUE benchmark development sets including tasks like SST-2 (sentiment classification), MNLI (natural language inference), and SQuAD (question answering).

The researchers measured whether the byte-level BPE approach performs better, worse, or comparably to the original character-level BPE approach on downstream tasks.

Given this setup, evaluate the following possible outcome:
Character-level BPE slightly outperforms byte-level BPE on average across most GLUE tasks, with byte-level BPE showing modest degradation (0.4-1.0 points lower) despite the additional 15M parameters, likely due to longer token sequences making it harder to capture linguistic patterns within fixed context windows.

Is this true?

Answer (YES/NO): NO